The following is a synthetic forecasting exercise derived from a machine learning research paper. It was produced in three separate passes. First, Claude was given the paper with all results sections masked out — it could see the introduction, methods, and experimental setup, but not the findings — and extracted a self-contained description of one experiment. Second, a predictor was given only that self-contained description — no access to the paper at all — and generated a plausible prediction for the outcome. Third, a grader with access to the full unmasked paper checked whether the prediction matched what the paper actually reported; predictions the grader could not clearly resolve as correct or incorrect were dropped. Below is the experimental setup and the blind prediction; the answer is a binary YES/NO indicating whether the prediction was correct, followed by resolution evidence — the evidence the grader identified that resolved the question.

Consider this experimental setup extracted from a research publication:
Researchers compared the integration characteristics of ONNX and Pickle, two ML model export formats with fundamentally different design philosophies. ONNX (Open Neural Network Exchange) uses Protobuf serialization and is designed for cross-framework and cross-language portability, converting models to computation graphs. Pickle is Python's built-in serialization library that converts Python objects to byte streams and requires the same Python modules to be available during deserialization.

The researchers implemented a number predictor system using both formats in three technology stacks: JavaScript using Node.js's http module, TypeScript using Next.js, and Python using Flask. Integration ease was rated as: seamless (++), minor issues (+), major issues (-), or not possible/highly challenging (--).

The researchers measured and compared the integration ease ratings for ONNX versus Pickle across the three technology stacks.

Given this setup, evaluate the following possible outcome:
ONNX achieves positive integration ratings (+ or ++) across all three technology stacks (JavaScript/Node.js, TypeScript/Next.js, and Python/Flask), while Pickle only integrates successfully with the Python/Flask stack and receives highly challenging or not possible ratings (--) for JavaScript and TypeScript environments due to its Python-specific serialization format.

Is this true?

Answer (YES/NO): NO